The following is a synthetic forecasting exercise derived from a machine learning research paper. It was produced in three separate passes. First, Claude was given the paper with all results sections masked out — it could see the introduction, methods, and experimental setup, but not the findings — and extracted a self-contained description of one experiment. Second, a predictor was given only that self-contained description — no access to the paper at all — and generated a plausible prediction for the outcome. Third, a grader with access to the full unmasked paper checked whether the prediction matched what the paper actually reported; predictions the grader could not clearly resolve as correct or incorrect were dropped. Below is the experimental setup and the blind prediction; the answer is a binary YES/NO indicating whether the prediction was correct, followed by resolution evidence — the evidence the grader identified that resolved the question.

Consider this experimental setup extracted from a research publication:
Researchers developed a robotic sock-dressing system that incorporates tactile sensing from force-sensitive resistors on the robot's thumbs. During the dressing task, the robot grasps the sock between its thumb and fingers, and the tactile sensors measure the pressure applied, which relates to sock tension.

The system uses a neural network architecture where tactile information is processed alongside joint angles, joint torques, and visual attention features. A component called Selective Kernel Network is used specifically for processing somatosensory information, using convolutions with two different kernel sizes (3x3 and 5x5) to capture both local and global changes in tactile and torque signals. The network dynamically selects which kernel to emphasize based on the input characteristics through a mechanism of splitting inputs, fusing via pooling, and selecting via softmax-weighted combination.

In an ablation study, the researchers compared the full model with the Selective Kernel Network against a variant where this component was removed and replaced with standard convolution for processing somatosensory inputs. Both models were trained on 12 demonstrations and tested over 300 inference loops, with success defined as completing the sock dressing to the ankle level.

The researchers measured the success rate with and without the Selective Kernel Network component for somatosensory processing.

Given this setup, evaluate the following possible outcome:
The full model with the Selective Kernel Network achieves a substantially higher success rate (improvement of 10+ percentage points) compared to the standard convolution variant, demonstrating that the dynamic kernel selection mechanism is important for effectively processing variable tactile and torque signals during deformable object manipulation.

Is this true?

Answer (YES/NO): YES